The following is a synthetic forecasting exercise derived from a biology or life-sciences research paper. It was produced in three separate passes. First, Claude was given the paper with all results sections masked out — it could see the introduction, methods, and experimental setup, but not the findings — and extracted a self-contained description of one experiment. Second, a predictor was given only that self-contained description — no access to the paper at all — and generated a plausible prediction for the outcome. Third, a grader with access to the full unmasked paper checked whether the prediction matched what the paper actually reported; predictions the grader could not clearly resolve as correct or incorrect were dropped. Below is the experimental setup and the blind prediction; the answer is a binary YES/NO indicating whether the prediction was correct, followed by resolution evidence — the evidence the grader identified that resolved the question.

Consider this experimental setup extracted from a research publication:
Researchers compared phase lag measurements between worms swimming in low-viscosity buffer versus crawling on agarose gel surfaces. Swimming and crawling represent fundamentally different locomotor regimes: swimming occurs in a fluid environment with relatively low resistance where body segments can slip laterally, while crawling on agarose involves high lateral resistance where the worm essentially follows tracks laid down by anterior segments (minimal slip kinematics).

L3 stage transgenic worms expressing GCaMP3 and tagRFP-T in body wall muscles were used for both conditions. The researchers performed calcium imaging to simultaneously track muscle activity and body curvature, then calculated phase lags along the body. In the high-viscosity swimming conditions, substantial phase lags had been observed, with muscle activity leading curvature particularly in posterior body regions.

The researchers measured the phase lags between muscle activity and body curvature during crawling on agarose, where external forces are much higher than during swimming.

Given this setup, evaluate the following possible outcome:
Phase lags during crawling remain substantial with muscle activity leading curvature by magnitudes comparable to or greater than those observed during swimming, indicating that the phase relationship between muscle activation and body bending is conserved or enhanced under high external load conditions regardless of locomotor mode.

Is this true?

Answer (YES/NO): YES